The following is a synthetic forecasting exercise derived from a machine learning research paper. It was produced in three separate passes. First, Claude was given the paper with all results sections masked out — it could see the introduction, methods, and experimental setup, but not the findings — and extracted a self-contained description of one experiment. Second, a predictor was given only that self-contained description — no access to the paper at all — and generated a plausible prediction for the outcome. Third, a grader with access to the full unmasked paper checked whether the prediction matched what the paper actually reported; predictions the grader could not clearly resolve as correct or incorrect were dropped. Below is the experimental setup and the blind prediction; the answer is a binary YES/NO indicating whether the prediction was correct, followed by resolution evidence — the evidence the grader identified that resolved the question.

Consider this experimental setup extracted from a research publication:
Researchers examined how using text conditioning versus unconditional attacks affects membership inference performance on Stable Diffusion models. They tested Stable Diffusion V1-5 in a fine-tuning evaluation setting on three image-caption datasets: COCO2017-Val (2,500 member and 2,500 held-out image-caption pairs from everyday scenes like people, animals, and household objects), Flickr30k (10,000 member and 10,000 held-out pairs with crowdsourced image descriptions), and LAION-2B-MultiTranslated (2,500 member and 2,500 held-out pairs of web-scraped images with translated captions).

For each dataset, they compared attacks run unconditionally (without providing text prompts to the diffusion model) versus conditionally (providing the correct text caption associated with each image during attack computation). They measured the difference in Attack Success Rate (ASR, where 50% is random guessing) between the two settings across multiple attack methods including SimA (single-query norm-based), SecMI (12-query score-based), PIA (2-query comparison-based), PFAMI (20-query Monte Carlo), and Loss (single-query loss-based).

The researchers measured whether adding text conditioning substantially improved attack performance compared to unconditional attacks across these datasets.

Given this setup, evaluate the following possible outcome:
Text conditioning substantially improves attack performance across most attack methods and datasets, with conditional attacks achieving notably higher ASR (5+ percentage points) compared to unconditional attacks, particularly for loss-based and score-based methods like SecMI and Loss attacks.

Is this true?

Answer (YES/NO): NO